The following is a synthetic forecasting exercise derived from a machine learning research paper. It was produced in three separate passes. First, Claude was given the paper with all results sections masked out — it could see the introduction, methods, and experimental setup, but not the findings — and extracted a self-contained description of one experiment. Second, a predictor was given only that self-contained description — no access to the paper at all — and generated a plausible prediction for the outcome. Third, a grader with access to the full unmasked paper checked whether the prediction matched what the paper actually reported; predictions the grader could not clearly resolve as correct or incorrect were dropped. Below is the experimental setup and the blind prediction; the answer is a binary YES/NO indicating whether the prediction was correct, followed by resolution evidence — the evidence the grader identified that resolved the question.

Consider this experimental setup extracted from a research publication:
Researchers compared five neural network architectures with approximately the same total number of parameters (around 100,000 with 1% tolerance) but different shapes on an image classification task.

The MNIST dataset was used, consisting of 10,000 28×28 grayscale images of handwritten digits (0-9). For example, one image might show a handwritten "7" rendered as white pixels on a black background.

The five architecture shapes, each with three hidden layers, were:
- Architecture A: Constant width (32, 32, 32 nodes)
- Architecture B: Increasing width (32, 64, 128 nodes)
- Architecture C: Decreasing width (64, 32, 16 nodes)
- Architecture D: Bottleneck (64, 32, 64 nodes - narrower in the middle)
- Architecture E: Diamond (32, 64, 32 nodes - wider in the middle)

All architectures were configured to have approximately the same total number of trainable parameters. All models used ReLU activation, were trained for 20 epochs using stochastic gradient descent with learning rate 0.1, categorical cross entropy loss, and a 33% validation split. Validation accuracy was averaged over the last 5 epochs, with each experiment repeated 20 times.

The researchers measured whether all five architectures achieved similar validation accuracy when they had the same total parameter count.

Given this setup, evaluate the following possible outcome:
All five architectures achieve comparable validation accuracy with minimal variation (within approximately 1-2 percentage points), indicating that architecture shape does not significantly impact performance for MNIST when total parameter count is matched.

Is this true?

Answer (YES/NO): YES